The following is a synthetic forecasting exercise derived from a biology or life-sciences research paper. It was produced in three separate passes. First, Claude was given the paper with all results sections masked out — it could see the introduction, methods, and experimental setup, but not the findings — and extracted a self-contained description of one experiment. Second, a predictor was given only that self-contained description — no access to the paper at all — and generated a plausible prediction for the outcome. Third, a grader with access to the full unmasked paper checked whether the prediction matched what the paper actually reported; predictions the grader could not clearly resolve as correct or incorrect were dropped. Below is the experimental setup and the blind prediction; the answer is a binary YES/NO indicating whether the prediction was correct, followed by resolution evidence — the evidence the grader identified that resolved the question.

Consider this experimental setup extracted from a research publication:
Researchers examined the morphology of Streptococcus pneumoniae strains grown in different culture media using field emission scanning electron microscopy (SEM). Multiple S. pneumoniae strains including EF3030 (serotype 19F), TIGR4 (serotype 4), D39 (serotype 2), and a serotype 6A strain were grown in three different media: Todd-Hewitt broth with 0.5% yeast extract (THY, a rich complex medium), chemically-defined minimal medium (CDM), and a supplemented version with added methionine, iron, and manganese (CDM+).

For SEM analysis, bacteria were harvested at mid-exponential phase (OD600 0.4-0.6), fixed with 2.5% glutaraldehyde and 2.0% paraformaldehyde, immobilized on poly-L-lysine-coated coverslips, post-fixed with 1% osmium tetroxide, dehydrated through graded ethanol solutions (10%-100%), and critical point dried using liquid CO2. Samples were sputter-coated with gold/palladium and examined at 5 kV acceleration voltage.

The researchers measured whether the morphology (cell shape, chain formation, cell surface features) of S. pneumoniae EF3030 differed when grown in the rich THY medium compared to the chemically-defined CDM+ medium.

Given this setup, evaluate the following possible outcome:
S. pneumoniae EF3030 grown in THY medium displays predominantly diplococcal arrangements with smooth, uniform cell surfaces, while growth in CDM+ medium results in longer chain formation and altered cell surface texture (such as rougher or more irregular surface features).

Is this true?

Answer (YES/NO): NO